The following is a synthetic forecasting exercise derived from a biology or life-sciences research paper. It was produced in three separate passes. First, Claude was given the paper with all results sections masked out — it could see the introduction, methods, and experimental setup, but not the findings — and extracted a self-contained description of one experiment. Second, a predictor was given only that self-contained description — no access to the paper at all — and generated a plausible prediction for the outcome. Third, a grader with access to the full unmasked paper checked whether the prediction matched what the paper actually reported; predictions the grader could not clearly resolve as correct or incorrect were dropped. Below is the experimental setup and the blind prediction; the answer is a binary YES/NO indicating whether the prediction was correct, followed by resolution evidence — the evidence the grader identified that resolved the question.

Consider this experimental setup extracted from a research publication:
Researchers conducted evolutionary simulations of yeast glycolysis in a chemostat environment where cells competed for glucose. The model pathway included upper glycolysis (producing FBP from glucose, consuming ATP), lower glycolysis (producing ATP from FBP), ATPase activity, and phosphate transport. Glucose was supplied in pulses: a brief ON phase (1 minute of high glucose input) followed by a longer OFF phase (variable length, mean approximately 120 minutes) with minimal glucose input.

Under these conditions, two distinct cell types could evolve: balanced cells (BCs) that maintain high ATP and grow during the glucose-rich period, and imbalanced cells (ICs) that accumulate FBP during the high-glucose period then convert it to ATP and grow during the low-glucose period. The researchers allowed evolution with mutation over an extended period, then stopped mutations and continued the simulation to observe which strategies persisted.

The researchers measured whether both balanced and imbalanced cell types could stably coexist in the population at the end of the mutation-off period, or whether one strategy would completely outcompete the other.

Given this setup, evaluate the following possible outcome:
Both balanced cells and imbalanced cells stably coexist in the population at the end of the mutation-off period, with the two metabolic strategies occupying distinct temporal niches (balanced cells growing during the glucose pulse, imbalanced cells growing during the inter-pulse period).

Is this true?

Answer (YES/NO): YES